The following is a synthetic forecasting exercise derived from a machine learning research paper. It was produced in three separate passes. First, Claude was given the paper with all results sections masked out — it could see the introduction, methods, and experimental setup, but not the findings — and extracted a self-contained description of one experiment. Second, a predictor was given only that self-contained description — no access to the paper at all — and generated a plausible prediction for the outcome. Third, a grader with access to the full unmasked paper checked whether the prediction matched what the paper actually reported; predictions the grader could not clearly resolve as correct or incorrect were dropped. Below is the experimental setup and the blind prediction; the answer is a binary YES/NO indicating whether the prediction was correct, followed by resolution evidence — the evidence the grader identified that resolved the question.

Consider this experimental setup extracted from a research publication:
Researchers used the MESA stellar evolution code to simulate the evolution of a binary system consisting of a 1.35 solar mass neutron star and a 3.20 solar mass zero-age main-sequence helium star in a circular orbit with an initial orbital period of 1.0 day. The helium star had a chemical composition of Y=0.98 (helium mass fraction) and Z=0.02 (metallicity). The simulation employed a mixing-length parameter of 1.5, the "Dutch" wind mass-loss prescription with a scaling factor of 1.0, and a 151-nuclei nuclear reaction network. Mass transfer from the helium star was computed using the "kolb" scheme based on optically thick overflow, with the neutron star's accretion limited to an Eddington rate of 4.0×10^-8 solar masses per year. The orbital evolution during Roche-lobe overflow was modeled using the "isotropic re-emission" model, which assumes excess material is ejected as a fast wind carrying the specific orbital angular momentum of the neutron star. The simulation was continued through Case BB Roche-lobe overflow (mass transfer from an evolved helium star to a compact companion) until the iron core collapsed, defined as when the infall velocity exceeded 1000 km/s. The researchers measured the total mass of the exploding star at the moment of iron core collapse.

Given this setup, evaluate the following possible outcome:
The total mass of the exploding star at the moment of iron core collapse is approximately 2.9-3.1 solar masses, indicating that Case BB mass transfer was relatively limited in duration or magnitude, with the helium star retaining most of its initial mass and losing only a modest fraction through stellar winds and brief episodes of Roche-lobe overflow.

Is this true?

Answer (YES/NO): NO